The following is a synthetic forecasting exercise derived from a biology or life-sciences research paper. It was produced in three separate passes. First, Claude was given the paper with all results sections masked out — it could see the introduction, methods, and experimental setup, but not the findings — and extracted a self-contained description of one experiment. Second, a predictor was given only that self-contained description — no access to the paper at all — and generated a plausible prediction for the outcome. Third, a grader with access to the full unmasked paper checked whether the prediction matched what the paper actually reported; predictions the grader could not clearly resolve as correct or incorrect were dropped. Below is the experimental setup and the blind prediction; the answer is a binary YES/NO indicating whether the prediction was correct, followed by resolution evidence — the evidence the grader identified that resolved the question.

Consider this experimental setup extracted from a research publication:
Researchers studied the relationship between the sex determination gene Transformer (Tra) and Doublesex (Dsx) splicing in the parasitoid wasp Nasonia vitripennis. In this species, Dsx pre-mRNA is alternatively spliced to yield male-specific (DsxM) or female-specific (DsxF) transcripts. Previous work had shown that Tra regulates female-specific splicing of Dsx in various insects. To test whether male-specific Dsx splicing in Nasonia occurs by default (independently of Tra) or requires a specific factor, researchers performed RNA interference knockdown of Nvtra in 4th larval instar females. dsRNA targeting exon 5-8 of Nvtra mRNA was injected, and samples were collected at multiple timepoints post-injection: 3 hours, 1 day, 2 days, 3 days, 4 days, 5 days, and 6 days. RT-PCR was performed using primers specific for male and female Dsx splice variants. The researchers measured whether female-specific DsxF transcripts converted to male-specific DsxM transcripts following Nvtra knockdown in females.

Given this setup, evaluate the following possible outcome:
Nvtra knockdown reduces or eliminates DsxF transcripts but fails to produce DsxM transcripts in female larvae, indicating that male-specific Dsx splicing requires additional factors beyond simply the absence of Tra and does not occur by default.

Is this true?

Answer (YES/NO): NO